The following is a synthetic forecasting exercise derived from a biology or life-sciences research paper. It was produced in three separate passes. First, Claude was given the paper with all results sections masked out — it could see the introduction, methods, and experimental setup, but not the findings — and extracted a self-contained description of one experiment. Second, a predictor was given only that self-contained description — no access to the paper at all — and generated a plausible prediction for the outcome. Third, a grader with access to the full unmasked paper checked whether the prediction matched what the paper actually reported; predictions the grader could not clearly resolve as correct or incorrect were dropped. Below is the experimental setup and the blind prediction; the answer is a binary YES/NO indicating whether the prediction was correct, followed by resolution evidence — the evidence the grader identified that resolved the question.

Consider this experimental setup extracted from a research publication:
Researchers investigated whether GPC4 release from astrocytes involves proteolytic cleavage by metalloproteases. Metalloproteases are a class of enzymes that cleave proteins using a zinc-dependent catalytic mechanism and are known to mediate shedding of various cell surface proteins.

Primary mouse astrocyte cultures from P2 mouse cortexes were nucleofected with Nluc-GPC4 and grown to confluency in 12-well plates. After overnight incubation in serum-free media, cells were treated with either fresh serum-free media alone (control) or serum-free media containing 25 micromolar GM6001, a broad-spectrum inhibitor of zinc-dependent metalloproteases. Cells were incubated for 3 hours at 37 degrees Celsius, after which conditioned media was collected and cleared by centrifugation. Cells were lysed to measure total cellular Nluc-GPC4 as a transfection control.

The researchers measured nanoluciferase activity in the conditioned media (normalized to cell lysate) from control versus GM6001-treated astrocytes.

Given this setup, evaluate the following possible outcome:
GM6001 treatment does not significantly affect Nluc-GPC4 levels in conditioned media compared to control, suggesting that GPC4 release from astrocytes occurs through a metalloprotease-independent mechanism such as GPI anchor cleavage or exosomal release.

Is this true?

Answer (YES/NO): NO